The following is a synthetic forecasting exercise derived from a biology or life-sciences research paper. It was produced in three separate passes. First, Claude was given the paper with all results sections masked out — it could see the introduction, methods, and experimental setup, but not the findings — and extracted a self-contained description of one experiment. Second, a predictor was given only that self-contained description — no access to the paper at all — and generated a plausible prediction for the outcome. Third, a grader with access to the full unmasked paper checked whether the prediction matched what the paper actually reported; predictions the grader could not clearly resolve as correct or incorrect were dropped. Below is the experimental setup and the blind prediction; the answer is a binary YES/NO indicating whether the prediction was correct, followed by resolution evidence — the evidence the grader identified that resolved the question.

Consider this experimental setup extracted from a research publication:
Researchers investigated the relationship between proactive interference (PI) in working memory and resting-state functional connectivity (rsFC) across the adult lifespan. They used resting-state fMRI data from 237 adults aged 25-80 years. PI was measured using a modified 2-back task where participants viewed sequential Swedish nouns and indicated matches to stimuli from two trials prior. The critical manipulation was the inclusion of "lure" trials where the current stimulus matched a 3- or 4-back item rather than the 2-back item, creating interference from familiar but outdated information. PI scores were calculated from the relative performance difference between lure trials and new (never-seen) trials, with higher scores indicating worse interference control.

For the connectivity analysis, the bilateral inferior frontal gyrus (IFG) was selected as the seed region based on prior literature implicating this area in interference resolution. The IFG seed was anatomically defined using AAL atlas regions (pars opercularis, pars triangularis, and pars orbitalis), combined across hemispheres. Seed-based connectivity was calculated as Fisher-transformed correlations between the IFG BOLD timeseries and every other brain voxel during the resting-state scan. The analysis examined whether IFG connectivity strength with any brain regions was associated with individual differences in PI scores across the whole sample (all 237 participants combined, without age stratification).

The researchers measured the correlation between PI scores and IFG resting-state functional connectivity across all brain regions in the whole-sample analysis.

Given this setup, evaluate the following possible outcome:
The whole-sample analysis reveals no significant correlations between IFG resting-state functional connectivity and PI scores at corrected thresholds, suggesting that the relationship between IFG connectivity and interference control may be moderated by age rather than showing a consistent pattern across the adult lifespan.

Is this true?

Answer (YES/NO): NO